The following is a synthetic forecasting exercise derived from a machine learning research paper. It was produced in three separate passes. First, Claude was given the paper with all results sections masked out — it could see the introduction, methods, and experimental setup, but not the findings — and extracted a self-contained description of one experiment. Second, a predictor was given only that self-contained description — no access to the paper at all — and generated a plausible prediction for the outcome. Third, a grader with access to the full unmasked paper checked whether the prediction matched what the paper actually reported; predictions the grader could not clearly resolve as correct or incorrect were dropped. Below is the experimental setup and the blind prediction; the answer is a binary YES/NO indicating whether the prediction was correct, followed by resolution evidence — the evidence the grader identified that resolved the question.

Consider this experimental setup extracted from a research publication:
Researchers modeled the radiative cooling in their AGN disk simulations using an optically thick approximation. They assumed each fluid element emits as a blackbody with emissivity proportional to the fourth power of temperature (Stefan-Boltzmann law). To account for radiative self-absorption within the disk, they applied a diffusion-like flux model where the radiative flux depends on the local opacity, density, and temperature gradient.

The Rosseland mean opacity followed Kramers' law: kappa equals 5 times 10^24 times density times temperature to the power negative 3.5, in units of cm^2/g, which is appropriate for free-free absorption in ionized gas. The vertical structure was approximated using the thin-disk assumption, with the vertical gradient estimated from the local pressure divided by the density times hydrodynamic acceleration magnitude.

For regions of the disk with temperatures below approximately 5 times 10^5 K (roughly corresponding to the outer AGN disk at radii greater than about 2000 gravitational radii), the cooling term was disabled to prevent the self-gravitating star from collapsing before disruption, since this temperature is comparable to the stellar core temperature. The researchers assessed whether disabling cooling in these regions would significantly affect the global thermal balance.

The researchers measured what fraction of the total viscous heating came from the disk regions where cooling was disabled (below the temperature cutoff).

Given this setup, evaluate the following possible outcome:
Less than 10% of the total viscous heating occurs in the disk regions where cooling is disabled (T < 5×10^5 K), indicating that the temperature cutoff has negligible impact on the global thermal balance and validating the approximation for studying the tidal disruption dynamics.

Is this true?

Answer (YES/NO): YES